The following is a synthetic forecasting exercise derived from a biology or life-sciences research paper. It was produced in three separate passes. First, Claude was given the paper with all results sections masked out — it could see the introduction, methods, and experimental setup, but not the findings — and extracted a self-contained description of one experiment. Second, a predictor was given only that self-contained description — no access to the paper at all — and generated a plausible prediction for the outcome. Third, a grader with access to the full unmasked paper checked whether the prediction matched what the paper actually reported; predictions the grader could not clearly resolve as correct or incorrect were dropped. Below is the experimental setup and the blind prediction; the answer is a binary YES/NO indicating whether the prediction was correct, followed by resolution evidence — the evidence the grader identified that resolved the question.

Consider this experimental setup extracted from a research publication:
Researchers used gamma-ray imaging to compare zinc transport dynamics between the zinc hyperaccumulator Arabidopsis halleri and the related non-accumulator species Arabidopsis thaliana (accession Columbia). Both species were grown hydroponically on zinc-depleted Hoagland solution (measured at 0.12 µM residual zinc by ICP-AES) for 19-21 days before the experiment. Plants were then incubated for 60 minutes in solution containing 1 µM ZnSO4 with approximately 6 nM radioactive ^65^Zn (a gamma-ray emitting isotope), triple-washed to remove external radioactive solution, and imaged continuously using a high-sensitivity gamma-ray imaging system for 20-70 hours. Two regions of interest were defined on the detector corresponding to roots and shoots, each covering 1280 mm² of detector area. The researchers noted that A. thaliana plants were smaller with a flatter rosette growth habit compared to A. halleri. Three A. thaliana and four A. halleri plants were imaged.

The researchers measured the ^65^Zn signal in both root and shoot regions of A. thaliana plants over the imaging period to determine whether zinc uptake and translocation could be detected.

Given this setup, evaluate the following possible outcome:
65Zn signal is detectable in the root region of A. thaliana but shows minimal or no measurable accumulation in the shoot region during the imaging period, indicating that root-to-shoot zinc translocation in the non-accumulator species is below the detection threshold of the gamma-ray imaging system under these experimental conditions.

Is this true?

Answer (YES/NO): YES